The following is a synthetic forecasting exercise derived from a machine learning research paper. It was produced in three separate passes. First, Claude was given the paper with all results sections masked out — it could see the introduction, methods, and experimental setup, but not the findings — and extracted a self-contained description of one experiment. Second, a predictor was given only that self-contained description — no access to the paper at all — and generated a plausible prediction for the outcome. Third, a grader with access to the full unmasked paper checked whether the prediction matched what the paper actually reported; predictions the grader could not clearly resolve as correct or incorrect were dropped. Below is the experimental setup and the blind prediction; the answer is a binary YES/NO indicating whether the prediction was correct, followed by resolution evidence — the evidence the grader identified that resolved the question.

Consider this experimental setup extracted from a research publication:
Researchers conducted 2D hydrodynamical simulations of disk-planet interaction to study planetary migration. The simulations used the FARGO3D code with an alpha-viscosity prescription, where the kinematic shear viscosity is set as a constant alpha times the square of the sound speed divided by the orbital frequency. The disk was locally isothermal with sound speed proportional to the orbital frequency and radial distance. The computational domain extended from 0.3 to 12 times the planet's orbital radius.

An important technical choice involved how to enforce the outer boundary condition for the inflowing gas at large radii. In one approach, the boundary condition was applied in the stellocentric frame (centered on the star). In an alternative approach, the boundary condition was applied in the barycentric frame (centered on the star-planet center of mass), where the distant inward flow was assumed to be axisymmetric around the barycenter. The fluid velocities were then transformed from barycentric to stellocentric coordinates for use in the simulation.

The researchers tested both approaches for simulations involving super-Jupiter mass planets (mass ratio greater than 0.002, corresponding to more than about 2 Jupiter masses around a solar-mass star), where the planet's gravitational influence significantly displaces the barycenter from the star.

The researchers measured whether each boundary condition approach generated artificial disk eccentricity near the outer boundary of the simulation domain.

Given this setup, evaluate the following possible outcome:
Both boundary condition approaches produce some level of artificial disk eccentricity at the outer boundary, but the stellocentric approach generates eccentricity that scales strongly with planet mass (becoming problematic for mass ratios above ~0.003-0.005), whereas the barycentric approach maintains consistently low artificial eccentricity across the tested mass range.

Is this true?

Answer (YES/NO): NO